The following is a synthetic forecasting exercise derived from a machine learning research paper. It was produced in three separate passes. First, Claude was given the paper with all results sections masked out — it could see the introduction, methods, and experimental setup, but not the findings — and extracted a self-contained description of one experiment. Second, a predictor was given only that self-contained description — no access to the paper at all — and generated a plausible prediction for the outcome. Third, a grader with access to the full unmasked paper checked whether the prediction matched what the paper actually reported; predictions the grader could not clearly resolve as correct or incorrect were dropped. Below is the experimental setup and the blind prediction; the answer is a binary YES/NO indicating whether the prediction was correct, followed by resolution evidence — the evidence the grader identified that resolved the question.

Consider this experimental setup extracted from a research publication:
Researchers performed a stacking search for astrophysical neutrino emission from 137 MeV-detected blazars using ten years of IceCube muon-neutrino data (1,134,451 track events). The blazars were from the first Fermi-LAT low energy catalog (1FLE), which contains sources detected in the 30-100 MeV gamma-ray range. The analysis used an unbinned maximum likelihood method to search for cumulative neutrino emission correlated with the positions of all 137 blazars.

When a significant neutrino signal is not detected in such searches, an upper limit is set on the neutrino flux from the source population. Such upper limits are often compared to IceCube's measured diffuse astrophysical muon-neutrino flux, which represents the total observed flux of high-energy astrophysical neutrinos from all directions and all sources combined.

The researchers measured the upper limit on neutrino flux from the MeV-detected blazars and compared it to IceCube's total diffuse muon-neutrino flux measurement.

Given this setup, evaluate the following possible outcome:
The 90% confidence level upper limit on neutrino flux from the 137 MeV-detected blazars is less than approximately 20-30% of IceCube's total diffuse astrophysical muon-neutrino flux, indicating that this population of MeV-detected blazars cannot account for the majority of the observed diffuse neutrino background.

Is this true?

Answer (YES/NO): YES